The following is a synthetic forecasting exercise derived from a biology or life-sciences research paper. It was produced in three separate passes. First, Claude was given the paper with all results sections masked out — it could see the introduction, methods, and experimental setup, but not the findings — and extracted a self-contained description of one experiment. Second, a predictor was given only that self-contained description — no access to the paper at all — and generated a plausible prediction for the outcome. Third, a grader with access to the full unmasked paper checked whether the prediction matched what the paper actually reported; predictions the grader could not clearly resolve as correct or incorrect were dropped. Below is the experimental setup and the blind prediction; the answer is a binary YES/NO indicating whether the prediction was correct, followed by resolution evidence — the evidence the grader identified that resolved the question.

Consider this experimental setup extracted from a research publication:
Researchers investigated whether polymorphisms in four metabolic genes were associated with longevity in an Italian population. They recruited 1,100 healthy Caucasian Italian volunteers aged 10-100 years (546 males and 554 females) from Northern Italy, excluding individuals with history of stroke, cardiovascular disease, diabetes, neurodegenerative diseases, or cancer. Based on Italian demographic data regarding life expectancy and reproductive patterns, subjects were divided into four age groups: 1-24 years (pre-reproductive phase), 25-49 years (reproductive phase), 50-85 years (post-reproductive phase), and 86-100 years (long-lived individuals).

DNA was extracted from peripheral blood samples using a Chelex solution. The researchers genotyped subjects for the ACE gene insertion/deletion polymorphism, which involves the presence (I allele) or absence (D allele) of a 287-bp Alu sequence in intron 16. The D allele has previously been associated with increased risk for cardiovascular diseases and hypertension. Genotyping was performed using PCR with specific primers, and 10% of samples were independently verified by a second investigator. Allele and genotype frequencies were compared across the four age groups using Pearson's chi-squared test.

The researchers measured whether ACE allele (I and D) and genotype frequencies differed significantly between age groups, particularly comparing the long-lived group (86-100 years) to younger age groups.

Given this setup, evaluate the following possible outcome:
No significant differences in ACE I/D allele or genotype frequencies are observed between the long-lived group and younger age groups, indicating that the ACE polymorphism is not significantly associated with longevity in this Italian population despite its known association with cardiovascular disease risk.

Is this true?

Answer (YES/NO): YES